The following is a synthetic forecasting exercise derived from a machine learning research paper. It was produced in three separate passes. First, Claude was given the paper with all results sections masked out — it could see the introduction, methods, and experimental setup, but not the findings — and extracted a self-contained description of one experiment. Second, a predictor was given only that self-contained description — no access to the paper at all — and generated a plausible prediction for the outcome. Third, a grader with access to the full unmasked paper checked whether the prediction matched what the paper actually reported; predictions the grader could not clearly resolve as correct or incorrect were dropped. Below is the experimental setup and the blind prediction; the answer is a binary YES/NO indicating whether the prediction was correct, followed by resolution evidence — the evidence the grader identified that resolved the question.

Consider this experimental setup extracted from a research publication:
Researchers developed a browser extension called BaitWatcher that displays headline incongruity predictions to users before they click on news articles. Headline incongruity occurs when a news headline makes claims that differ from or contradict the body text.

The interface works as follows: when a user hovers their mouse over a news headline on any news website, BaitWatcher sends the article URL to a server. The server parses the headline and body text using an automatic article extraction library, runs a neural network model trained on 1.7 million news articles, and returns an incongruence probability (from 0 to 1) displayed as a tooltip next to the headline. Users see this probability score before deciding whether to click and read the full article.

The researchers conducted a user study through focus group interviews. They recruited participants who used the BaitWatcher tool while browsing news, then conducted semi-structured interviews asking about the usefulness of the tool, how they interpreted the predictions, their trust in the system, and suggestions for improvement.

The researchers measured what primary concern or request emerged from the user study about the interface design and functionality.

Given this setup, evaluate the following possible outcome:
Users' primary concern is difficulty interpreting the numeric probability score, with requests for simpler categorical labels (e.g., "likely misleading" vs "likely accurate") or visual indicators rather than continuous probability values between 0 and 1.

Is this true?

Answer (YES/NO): NO